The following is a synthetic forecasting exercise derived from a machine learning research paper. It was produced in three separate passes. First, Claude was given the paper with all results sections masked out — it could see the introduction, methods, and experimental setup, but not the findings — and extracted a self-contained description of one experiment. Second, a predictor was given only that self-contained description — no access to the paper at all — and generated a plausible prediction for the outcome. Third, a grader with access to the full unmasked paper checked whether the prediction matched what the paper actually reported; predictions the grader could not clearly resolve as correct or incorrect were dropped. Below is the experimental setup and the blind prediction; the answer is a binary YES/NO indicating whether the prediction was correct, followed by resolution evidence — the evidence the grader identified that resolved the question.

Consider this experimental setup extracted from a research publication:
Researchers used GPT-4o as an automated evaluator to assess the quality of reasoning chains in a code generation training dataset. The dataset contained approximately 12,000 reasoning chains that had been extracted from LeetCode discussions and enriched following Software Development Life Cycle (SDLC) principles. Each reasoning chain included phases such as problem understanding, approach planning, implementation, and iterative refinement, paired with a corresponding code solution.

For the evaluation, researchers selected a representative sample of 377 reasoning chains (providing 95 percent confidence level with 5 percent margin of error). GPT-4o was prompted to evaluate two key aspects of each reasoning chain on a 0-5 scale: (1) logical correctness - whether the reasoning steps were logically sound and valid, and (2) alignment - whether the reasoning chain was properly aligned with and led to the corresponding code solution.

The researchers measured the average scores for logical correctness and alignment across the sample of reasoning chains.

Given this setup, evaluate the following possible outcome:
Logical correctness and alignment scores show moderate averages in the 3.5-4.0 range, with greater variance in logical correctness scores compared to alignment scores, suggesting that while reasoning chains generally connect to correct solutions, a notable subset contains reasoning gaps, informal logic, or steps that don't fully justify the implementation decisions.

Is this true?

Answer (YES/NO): NO